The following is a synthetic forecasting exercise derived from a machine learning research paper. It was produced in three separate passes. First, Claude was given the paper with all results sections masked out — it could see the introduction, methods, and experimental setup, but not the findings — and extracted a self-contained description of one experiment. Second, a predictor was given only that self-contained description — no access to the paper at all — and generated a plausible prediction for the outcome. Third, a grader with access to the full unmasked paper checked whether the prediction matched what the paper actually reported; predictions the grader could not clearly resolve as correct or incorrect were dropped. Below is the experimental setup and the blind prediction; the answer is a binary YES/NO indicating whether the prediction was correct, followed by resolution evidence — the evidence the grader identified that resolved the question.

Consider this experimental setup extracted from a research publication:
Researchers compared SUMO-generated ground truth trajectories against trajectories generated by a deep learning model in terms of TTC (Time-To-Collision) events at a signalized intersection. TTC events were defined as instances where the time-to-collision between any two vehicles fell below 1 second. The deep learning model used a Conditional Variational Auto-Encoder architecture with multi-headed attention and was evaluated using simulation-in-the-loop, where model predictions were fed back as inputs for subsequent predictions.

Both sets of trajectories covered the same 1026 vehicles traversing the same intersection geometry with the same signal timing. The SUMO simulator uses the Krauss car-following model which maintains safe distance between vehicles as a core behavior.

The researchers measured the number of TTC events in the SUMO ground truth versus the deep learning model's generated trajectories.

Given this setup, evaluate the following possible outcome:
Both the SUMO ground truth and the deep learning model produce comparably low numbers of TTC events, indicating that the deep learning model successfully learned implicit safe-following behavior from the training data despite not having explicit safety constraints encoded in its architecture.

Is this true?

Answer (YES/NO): NO